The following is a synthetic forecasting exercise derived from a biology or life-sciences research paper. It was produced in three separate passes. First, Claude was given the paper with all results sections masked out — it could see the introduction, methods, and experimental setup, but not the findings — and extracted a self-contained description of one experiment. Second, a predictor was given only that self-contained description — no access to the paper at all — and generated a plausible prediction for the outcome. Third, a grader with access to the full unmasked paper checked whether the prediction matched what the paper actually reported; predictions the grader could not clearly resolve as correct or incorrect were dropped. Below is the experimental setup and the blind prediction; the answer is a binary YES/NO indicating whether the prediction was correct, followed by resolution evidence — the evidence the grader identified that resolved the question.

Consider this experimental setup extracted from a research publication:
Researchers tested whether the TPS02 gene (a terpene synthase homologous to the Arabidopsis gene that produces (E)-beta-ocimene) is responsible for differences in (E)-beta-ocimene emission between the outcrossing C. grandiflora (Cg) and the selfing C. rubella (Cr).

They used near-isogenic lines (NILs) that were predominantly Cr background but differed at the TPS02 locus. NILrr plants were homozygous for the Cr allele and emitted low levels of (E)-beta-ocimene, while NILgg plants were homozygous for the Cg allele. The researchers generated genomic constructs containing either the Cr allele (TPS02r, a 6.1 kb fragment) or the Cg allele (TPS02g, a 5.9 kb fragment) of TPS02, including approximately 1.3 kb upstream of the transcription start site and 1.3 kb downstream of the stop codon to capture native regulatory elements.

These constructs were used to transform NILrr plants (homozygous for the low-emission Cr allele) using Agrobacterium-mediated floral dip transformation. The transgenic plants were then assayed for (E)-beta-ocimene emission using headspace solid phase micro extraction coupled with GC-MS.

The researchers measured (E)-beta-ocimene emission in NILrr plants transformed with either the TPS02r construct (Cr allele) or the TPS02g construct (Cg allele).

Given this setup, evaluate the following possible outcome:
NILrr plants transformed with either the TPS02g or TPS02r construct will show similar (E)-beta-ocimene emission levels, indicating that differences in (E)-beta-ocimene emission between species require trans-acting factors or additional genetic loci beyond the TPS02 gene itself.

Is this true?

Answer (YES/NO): NO